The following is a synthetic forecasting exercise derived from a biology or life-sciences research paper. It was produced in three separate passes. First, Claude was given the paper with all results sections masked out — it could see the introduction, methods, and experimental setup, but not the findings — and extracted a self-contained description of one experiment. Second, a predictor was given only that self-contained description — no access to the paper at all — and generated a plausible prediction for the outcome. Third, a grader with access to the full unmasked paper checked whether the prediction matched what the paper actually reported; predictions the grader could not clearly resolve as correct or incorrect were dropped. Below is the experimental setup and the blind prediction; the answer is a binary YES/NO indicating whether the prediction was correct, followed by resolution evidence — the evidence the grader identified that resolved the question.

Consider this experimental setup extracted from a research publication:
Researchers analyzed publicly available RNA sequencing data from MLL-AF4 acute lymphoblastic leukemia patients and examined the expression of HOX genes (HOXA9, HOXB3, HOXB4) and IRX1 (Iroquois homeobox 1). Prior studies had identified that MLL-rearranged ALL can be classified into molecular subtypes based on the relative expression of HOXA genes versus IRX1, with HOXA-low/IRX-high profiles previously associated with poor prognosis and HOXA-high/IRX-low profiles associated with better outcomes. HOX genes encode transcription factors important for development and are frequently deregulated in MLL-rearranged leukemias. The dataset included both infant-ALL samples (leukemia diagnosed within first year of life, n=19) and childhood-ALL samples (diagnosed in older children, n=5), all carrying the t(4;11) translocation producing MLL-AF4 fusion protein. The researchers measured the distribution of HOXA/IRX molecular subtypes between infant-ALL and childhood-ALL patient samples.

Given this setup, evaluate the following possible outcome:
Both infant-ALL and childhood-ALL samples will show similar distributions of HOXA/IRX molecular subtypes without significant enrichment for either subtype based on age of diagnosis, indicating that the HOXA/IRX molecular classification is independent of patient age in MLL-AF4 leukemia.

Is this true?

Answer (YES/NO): NO